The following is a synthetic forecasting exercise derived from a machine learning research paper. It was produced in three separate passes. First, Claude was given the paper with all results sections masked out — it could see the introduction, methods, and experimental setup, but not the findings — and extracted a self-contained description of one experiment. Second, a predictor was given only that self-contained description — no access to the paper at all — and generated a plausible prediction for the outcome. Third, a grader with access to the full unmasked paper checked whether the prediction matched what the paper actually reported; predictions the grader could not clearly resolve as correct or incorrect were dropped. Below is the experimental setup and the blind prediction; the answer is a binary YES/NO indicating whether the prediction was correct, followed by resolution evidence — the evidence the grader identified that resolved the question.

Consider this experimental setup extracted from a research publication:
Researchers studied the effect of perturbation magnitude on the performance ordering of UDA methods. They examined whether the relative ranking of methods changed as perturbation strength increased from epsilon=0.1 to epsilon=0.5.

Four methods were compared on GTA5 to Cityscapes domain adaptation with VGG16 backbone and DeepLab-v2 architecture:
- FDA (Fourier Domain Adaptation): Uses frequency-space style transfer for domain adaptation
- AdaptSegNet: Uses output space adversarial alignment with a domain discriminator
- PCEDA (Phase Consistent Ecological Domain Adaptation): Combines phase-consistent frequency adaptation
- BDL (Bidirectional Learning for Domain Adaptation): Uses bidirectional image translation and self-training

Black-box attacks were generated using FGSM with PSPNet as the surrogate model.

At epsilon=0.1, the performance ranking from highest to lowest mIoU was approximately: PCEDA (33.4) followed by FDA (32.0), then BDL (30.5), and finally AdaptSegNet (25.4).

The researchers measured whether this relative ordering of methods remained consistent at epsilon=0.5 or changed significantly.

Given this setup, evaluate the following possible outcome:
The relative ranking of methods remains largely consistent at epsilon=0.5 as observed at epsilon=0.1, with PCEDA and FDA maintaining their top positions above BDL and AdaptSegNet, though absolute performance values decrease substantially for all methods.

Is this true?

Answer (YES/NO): NO